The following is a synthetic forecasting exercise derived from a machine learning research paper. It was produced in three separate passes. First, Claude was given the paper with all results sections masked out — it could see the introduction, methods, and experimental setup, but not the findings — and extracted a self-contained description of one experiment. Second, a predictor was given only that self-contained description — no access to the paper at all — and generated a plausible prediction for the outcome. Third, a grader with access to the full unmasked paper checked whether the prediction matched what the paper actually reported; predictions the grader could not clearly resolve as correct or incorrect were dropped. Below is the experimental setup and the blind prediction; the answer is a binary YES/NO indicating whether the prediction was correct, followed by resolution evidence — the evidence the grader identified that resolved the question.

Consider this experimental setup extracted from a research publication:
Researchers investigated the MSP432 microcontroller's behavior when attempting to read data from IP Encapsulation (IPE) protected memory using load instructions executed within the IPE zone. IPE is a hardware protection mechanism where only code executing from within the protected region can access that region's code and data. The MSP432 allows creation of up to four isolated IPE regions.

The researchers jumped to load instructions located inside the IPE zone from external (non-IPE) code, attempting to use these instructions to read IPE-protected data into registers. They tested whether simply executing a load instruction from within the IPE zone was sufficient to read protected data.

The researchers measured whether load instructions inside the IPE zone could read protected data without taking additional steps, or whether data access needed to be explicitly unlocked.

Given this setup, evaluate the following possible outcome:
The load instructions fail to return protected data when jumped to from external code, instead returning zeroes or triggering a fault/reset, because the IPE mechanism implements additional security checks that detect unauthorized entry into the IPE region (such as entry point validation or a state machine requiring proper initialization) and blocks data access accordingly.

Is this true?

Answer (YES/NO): NO